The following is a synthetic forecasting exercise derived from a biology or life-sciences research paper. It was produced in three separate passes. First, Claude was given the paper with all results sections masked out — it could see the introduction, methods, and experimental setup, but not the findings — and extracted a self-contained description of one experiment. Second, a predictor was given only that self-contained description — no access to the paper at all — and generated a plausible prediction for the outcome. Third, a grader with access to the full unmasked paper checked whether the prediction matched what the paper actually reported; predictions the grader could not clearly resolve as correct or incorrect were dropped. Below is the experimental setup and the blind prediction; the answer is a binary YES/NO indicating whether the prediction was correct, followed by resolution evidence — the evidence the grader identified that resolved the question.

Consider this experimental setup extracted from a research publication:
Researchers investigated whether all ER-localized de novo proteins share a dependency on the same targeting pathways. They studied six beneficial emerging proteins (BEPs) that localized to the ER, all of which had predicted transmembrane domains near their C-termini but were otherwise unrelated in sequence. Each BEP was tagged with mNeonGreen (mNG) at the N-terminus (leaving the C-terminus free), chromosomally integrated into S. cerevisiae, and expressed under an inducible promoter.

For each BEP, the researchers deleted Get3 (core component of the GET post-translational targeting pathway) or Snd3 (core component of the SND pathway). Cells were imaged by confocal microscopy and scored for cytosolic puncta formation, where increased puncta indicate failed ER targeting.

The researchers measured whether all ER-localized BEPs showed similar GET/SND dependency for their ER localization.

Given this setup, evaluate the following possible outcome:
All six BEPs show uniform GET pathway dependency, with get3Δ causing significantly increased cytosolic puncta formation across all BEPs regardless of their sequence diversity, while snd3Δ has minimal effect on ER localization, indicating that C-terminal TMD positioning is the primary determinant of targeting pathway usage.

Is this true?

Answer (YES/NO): NO